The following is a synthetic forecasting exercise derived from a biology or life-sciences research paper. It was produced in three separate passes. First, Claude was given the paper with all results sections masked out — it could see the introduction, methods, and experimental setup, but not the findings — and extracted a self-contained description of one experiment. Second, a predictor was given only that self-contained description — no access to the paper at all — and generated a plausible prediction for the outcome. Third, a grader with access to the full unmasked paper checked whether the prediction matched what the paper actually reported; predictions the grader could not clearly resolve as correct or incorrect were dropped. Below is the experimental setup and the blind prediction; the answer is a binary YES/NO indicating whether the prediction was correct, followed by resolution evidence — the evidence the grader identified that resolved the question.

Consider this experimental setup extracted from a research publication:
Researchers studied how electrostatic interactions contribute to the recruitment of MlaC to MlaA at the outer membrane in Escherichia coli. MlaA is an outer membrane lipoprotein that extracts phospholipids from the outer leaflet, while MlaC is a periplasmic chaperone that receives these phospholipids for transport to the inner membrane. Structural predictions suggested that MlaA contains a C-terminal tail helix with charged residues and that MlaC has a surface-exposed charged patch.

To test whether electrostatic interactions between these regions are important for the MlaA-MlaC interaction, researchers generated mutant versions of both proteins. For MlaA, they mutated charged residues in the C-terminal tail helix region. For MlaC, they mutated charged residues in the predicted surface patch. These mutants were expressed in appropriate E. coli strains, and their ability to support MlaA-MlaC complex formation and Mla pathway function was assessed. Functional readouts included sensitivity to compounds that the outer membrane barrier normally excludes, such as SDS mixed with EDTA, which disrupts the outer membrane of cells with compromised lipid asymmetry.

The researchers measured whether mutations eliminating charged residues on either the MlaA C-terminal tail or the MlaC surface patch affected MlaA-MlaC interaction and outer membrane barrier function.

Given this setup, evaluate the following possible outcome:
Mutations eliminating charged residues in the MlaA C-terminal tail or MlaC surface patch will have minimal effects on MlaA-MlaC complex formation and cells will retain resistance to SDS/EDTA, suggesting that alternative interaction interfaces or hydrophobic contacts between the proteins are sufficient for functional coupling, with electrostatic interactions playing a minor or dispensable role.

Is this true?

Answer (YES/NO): NO